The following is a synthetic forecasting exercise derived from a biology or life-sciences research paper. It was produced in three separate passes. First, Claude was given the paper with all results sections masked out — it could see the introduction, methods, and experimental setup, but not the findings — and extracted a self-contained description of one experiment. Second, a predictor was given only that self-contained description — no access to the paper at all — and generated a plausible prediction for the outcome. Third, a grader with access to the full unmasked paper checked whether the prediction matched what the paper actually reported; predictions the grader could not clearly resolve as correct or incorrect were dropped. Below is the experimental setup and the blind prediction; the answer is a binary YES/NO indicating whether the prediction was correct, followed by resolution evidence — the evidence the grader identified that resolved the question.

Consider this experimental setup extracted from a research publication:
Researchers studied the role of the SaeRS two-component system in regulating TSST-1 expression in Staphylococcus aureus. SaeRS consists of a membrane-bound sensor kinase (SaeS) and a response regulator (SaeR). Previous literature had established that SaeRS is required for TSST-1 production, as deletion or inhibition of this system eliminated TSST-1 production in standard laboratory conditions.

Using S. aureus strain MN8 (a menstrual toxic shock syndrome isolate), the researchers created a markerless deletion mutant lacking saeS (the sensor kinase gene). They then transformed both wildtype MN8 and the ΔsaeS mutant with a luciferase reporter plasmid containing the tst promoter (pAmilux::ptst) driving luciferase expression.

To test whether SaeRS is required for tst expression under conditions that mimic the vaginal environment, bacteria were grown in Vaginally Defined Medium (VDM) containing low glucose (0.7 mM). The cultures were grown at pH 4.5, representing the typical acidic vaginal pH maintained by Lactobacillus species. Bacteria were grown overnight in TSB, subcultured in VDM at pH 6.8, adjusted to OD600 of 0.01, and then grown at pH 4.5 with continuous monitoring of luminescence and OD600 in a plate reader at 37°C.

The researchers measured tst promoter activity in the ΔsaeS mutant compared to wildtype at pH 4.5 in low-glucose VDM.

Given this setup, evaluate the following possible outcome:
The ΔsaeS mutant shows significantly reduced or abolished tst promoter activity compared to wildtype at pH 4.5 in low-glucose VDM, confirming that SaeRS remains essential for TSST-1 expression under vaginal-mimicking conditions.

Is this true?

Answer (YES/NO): NO